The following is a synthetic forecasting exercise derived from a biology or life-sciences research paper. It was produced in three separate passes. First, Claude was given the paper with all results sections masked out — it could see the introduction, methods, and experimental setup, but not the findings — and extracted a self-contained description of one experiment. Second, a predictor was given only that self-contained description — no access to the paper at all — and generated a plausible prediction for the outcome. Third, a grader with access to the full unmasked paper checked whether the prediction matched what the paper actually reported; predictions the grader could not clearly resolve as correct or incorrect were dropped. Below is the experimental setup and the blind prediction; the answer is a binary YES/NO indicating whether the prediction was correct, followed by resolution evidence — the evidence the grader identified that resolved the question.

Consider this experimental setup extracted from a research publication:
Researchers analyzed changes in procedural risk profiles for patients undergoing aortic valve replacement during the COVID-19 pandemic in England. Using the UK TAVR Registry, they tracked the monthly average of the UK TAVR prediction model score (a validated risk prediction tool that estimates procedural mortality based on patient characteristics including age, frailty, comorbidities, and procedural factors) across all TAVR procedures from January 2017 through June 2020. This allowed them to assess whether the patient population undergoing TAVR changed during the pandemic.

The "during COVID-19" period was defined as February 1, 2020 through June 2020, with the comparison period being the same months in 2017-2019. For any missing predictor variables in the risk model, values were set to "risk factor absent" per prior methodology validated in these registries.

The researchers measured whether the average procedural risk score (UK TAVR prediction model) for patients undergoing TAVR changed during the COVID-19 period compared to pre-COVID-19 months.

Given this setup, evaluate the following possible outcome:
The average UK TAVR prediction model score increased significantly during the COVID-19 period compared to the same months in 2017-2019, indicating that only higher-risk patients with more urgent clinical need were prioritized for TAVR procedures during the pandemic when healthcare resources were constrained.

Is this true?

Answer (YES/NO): NO